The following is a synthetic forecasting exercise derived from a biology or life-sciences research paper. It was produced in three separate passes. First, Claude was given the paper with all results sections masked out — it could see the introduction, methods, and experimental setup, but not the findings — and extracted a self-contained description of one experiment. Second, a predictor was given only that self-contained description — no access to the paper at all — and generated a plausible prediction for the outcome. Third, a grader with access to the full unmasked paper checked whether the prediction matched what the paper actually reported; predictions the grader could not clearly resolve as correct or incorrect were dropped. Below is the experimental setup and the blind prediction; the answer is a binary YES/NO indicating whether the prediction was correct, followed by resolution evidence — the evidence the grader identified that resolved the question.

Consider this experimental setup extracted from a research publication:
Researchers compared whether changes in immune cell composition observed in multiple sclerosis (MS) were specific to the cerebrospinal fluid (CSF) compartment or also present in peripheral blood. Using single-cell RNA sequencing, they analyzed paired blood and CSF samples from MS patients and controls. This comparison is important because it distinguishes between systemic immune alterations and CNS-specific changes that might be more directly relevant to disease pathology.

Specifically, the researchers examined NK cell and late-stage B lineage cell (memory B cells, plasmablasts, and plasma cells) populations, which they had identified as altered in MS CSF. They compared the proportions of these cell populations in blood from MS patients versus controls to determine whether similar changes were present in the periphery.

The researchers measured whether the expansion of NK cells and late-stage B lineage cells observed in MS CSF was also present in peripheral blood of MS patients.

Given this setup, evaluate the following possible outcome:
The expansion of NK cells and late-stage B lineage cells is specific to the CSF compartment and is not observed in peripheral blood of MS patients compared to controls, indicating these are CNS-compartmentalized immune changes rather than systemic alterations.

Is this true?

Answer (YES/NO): YES